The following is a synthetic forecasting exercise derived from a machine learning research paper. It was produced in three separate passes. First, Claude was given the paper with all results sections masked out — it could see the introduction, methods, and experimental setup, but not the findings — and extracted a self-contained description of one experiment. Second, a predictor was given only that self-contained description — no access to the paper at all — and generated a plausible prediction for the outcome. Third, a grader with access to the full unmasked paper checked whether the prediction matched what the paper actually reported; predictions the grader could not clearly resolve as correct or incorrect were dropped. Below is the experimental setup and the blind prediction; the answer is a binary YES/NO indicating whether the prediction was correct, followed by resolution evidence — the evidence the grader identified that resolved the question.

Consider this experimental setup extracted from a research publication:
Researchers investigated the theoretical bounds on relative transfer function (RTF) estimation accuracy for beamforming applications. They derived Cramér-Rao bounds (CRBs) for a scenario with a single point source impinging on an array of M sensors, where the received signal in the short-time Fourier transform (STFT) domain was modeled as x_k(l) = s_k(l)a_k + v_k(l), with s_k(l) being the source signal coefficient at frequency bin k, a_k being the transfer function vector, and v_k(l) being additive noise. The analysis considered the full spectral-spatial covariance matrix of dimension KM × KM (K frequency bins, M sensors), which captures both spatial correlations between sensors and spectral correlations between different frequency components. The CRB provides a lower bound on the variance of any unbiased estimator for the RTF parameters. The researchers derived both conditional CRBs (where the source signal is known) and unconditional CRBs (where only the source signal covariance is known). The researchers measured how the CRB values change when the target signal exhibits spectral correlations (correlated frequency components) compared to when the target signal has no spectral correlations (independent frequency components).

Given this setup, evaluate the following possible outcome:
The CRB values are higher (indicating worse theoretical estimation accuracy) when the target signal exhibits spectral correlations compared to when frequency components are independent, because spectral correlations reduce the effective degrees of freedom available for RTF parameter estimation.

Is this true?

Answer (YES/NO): NO